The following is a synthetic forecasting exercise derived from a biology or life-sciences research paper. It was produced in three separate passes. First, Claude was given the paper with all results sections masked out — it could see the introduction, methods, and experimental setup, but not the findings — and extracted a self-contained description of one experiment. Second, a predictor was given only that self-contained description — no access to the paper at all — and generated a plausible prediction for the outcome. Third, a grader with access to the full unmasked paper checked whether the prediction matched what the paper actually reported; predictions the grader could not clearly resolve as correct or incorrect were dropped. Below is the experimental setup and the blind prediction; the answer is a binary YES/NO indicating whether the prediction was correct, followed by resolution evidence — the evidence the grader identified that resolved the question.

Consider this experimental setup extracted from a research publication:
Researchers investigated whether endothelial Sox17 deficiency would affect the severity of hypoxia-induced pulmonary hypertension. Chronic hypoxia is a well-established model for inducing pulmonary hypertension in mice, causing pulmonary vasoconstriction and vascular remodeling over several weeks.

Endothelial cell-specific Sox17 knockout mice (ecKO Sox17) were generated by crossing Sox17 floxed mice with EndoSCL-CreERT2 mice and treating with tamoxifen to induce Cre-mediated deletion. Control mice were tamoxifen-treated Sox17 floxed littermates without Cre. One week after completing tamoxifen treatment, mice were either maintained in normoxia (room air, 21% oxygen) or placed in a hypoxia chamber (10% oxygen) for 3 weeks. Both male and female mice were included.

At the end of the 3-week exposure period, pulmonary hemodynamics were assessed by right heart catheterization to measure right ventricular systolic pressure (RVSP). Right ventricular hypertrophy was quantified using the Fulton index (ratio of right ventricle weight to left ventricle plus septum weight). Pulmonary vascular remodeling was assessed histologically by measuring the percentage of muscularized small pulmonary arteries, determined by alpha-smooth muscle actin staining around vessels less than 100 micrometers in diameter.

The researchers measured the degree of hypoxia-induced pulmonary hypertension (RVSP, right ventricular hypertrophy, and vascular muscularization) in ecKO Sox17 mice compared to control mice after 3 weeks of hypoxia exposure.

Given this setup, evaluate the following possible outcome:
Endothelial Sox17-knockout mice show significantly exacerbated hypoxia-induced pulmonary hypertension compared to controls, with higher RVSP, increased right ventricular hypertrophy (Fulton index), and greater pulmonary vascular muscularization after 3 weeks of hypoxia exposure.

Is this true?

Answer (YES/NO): YES